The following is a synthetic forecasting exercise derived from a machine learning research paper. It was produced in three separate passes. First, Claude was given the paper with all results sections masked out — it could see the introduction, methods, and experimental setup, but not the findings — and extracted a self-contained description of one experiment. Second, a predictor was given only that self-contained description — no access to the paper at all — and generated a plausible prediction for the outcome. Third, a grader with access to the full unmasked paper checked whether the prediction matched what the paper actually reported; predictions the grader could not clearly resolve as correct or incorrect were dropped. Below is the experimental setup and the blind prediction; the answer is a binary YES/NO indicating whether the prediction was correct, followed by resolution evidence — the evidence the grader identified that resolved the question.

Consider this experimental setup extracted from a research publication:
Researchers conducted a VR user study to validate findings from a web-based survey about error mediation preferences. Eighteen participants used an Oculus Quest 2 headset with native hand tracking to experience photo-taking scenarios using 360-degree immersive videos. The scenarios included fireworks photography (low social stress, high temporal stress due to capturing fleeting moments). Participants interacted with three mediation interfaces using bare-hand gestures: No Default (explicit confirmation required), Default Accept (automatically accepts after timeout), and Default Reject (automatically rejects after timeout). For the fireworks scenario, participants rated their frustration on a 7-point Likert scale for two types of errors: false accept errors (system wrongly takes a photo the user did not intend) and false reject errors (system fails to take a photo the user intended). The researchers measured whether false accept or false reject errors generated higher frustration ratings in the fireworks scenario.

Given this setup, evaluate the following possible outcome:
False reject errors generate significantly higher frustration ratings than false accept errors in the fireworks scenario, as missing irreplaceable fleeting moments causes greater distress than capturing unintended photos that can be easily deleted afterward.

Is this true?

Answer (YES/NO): YES